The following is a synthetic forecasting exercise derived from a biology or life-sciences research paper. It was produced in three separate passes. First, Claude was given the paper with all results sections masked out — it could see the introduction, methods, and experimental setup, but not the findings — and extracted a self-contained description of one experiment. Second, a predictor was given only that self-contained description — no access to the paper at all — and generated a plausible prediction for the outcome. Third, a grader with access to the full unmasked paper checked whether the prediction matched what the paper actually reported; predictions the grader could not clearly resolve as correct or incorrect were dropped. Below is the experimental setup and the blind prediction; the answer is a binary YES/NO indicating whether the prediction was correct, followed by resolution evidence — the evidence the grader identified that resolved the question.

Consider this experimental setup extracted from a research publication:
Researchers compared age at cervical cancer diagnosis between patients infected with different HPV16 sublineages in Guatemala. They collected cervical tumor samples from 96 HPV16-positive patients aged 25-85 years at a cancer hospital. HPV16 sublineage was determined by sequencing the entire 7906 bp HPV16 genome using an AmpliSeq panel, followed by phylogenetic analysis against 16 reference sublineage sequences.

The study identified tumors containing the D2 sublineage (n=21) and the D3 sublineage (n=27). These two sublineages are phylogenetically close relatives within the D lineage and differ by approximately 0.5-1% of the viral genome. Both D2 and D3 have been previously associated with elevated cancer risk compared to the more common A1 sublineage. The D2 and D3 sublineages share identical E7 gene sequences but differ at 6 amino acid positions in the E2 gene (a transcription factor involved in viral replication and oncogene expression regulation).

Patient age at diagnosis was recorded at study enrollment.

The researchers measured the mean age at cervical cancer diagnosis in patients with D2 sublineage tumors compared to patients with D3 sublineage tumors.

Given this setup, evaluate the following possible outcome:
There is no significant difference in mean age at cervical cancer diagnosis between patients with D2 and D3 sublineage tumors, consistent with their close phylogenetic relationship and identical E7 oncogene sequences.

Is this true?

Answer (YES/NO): NO